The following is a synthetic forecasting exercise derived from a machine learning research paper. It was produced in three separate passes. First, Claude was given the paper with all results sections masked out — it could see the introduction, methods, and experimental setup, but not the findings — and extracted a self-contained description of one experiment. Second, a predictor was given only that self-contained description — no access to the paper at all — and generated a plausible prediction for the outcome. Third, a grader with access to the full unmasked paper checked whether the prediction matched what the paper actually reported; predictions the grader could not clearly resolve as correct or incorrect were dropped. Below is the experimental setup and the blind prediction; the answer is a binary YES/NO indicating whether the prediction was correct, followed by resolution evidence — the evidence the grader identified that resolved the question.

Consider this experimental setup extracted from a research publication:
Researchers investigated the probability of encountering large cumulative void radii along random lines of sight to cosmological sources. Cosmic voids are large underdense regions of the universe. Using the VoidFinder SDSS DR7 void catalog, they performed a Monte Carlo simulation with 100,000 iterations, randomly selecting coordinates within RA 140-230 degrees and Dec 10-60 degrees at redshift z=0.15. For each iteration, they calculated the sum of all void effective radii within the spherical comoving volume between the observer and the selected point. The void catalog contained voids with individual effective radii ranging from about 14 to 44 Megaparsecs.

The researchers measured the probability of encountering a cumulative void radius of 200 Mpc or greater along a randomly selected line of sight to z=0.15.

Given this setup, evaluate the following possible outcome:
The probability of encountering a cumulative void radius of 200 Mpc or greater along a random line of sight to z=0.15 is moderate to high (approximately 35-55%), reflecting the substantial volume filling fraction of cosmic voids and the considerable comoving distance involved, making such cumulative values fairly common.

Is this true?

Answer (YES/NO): NO